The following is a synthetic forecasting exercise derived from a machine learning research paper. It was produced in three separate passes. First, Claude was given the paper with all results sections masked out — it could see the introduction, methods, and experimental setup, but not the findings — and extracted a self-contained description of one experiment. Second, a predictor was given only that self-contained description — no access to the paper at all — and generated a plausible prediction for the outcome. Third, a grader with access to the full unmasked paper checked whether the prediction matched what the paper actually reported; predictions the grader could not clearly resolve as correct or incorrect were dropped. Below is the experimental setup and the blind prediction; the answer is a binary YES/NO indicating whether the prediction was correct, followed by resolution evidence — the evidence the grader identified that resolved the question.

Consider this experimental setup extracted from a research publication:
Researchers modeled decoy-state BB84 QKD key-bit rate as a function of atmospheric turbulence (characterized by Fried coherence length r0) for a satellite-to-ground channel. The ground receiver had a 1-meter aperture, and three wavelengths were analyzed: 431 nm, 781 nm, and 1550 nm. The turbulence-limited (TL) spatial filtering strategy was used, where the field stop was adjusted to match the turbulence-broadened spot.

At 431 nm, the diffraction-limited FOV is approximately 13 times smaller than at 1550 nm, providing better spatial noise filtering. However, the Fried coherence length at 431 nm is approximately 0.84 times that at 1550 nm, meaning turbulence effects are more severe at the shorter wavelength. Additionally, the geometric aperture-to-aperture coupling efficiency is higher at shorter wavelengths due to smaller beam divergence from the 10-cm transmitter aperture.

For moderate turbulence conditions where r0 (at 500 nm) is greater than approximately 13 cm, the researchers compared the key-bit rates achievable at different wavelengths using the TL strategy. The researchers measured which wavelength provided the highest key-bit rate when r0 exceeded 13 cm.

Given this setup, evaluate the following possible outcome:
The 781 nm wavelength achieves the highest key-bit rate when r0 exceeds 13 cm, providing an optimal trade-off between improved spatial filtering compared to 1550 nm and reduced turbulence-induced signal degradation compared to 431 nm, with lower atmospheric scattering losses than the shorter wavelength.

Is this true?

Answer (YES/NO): NO